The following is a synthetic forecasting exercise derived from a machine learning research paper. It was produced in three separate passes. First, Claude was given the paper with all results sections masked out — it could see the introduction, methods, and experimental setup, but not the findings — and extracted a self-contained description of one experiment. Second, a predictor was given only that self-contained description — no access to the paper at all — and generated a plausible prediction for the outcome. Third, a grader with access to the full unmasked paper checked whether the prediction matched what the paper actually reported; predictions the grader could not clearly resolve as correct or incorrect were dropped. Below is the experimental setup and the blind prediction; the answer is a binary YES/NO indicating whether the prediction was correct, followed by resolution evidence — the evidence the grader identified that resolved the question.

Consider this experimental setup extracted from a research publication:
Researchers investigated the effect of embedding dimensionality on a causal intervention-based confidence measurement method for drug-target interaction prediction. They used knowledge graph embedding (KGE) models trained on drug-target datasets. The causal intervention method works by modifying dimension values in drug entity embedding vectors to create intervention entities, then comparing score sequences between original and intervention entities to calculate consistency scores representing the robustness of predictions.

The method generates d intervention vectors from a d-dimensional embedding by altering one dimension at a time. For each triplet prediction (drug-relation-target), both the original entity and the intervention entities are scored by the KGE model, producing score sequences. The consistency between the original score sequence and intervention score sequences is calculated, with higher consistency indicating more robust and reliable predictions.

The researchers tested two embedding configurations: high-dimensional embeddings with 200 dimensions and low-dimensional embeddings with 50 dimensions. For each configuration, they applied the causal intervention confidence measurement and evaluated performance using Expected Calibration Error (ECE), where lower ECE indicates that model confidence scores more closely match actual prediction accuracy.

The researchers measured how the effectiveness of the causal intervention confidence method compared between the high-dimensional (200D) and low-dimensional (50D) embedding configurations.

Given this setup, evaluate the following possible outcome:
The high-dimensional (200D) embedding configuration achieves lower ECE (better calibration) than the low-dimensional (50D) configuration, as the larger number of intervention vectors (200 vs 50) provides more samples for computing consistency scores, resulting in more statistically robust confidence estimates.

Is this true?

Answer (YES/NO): NO